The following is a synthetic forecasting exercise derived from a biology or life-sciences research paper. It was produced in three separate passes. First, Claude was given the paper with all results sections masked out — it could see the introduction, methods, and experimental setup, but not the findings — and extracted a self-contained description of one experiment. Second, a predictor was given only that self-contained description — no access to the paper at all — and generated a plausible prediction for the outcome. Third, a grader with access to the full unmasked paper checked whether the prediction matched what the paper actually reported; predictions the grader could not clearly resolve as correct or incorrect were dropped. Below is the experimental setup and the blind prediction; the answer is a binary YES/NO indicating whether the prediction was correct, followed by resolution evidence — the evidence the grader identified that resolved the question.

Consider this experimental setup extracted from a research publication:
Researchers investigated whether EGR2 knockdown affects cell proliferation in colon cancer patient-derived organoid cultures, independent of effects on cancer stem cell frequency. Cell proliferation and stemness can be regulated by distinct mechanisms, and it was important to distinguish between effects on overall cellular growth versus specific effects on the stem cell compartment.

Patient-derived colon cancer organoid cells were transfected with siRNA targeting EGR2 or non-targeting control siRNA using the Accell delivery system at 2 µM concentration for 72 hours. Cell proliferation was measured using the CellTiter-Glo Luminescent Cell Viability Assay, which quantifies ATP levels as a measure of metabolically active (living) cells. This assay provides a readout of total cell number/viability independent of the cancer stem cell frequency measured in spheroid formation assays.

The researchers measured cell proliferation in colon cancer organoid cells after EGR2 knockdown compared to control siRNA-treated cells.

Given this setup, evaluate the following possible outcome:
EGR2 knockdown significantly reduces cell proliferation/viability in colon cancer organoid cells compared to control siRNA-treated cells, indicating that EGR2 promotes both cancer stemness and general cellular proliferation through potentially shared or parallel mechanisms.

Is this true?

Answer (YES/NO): YES